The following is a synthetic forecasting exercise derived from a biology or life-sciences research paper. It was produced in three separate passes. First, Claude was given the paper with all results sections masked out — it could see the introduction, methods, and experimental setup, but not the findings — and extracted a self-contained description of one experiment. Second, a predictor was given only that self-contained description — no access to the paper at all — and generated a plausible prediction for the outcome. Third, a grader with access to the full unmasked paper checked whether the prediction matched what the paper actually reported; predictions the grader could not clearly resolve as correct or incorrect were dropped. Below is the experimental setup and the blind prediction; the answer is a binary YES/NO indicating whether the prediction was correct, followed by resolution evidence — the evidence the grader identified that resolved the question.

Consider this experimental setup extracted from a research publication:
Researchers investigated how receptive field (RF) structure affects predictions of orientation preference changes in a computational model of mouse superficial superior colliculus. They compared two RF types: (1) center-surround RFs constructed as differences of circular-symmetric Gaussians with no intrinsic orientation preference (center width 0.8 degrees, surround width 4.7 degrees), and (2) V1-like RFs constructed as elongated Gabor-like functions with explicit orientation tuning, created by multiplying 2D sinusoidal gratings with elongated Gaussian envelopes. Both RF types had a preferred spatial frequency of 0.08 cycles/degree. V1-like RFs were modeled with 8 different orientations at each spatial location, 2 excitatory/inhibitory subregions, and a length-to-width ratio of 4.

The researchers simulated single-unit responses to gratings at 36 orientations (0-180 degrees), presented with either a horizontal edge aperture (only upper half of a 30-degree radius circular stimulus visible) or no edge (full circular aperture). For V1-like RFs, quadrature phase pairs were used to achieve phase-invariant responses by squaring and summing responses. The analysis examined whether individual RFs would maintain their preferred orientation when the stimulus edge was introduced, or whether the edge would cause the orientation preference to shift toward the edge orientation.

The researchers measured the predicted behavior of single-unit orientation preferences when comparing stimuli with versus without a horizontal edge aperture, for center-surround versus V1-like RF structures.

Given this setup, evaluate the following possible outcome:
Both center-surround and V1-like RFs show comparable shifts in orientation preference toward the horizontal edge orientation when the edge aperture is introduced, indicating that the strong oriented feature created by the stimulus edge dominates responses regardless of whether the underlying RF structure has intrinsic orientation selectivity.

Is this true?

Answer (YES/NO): NO